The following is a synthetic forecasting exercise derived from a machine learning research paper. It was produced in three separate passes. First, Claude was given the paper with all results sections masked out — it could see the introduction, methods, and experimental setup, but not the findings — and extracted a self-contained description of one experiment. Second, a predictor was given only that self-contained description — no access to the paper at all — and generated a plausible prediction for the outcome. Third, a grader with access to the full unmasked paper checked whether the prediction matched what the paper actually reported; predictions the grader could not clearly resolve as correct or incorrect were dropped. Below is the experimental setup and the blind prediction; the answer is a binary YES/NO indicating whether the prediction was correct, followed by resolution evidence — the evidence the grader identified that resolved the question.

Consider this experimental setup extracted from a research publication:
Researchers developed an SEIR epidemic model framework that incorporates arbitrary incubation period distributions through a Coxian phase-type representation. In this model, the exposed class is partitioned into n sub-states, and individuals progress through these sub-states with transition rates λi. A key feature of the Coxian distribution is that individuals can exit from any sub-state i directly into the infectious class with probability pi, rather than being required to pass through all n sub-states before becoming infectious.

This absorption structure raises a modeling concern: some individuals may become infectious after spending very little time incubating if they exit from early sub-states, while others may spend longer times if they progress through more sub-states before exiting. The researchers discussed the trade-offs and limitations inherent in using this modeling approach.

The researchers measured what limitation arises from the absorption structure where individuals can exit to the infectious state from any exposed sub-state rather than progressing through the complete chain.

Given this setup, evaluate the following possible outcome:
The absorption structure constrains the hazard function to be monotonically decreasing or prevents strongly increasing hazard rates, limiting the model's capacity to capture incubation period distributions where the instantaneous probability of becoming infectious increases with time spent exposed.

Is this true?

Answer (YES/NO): NO